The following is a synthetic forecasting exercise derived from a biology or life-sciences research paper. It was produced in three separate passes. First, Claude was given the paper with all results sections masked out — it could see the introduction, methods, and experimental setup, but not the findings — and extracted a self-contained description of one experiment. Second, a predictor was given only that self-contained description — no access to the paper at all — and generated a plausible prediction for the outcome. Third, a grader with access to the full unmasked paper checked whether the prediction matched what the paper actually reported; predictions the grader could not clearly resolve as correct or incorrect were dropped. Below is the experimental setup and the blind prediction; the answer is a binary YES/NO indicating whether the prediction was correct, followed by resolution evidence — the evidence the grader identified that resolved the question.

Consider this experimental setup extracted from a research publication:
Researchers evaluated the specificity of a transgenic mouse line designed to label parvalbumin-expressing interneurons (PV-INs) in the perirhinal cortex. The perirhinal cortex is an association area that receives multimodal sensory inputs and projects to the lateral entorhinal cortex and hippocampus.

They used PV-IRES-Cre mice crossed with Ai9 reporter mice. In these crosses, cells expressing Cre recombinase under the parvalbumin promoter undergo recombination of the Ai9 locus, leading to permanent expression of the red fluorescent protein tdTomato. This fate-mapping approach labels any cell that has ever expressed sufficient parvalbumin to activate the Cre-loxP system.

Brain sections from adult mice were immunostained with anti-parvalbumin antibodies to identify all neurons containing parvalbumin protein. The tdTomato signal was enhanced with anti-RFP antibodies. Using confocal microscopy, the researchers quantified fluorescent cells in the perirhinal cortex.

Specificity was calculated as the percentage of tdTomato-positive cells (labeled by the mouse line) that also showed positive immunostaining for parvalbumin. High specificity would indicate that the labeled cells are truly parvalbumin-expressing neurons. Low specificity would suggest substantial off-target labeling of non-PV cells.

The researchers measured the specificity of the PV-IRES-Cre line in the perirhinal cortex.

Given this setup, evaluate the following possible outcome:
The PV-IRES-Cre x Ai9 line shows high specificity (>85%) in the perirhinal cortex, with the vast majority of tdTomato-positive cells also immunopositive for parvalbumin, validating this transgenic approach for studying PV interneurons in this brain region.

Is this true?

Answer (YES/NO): YES